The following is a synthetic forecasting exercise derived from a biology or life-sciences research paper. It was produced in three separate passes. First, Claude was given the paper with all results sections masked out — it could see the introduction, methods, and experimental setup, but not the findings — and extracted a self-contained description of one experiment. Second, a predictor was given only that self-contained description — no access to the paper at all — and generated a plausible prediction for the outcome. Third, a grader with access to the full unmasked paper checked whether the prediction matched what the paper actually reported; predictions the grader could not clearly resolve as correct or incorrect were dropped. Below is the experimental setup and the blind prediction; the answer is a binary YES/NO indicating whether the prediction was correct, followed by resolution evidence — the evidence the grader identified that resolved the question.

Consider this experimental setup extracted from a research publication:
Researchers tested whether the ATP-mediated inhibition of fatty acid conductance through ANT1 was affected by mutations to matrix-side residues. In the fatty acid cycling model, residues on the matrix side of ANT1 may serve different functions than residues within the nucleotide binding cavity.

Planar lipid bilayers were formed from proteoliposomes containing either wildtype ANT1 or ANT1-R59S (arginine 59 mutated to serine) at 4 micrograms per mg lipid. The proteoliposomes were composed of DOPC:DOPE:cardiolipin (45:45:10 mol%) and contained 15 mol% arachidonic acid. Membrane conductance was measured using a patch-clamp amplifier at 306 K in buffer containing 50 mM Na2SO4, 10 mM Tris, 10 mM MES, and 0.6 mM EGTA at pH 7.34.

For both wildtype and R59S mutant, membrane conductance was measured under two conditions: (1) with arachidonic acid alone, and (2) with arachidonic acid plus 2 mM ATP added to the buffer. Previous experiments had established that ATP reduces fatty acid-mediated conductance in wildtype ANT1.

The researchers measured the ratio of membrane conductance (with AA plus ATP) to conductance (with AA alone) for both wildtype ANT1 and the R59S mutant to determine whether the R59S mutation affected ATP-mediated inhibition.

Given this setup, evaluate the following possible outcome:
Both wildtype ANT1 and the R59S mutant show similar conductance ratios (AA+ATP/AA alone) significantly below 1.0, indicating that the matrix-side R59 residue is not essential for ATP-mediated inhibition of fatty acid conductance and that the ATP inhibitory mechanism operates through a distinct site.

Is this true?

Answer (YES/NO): NO